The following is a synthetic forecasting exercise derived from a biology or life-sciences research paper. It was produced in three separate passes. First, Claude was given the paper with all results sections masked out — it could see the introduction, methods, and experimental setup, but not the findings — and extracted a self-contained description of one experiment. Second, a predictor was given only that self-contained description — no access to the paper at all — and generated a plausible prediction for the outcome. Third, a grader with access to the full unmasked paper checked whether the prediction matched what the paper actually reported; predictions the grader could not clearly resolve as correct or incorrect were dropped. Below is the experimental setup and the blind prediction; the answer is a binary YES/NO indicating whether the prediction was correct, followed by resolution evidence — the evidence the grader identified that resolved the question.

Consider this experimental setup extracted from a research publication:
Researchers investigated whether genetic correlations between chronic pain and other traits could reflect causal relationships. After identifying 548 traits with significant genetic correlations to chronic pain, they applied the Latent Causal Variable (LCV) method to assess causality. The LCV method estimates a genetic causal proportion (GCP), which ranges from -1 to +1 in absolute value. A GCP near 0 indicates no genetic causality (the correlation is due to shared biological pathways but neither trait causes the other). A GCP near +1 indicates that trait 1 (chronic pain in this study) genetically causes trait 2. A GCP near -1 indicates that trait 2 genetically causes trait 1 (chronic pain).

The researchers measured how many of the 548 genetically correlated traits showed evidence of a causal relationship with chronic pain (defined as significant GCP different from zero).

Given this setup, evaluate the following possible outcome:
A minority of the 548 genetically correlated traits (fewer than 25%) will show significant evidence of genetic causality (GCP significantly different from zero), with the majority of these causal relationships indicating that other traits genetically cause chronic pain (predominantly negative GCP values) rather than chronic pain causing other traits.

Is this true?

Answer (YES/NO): YES